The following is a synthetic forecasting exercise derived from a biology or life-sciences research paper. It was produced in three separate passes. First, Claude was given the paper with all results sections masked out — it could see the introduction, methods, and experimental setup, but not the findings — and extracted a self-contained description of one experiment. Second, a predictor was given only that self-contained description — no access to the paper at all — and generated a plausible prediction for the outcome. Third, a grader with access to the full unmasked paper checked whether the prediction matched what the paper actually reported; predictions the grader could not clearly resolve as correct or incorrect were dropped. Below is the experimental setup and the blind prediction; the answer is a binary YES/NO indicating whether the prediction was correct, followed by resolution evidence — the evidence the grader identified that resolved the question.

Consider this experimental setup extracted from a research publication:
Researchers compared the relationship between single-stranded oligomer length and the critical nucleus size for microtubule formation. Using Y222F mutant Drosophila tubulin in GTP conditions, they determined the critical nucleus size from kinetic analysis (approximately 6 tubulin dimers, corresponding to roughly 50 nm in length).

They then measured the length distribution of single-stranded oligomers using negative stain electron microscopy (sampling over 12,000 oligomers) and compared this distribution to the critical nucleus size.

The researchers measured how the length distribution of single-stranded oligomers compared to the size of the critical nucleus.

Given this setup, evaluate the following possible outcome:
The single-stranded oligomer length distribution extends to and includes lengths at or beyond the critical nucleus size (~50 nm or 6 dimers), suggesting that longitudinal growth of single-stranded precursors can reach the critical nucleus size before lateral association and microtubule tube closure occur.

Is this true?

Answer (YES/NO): NO